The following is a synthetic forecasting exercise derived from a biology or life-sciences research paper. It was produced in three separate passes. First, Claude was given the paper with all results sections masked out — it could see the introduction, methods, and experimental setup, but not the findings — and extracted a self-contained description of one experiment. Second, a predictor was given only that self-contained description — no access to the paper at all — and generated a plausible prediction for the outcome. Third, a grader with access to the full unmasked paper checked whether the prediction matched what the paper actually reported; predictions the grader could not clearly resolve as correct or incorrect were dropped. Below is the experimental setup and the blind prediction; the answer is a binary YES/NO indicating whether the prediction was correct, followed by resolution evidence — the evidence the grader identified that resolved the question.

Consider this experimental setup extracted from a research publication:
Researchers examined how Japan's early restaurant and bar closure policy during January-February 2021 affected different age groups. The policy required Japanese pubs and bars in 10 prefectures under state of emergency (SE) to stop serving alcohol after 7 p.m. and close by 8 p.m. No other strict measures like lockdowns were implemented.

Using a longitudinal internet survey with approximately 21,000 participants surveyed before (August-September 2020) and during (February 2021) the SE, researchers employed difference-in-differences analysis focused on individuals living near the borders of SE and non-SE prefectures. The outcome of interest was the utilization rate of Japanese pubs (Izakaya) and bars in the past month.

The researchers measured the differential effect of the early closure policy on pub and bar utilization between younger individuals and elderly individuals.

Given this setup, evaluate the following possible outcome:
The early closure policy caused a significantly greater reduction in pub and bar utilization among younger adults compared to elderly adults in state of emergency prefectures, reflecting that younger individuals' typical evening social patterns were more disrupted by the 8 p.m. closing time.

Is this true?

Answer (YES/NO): YES